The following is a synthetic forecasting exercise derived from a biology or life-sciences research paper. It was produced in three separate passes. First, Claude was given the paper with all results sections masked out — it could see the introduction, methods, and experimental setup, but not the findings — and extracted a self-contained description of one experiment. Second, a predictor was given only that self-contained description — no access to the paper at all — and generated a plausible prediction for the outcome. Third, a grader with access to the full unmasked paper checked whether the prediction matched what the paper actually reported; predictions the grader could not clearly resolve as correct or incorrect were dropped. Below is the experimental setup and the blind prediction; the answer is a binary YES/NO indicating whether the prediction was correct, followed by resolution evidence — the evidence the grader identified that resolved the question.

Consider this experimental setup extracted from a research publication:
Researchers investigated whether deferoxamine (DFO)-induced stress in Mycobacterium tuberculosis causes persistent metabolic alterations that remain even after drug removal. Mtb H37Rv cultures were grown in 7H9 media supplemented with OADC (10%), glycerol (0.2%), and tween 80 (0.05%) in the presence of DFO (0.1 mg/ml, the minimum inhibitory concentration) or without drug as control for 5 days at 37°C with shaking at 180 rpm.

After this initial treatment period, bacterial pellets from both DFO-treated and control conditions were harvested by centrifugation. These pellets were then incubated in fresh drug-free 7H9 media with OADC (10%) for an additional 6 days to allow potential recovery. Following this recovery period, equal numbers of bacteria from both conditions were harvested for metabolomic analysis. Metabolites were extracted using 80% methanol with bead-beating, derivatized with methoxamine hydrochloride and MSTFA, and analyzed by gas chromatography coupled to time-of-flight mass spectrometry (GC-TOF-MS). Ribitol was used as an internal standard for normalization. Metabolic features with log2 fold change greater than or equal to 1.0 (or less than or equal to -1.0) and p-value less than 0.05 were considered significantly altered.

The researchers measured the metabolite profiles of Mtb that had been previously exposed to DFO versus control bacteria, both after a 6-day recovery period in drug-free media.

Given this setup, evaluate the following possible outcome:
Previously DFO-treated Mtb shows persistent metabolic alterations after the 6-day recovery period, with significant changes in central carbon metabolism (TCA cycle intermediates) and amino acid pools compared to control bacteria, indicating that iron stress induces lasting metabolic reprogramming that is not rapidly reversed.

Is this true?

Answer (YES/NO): NO